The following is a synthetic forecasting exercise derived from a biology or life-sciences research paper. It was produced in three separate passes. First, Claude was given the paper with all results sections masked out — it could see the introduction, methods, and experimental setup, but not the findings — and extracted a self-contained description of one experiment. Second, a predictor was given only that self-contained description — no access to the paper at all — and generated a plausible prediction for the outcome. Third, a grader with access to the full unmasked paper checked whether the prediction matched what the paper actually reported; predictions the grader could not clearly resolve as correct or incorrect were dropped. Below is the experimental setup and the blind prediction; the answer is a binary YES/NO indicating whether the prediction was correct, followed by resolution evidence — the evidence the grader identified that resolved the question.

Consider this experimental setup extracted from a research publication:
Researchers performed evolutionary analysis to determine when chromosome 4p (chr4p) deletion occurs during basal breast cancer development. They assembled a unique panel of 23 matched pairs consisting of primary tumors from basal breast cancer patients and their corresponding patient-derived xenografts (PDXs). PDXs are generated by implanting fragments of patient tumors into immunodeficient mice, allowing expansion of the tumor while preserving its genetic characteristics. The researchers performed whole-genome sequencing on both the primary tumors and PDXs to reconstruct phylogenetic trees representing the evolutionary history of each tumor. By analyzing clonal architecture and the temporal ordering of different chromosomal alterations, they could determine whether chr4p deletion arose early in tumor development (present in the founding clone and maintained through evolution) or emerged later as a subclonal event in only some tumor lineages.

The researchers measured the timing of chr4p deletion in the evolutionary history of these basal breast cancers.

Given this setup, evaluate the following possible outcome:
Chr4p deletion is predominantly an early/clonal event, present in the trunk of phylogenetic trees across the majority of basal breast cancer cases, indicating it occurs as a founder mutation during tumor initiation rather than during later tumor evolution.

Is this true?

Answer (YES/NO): YES